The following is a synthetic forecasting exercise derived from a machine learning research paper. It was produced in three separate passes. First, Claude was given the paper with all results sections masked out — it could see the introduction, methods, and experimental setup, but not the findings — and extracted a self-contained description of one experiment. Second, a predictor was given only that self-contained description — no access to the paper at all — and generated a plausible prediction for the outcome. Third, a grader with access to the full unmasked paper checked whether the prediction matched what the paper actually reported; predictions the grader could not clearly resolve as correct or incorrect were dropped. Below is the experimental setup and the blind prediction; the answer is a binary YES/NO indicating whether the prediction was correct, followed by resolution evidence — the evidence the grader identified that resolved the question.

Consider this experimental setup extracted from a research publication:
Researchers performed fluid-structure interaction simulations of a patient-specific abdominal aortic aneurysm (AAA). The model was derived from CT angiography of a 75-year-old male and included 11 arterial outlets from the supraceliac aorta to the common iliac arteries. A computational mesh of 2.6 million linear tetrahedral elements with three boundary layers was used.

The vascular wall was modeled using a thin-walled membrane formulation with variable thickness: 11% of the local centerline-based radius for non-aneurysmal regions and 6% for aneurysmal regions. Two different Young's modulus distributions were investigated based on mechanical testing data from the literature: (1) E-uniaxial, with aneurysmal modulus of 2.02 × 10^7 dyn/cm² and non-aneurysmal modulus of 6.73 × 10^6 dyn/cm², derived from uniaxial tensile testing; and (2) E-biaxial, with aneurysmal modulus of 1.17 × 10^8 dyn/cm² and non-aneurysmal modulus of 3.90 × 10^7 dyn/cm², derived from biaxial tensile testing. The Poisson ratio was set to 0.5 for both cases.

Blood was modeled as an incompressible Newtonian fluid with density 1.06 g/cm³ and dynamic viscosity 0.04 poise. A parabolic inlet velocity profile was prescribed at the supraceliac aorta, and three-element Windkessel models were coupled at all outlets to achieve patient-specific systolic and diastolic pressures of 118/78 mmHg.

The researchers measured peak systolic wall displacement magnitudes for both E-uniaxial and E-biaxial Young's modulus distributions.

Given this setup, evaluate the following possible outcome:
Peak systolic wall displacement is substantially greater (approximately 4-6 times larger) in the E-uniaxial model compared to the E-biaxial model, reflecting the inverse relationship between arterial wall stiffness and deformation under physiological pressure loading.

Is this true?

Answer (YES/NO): NO